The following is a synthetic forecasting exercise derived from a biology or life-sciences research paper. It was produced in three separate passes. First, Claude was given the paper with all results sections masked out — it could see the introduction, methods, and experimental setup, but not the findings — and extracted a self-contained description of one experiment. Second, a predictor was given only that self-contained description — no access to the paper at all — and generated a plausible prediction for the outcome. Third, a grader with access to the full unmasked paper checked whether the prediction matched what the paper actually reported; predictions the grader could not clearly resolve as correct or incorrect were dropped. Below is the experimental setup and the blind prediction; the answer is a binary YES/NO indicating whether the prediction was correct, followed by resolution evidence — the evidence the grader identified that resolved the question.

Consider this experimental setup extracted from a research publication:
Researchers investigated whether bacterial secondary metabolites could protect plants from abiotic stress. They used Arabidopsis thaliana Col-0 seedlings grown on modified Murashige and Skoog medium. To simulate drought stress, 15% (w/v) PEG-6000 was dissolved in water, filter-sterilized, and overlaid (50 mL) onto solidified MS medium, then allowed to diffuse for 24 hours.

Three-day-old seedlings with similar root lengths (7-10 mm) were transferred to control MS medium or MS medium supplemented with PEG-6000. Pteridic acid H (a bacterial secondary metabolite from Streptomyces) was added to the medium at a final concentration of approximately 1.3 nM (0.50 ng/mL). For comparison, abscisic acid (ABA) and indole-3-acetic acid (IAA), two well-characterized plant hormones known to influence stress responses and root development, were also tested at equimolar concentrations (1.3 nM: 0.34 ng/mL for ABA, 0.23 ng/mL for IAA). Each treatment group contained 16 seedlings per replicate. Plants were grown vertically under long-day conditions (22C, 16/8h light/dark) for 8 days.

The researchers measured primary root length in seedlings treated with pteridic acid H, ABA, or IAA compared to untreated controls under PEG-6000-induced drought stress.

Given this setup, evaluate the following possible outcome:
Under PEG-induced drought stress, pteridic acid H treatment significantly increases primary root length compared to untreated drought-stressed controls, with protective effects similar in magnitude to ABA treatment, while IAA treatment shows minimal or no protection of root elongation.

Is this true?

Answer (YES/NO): NO